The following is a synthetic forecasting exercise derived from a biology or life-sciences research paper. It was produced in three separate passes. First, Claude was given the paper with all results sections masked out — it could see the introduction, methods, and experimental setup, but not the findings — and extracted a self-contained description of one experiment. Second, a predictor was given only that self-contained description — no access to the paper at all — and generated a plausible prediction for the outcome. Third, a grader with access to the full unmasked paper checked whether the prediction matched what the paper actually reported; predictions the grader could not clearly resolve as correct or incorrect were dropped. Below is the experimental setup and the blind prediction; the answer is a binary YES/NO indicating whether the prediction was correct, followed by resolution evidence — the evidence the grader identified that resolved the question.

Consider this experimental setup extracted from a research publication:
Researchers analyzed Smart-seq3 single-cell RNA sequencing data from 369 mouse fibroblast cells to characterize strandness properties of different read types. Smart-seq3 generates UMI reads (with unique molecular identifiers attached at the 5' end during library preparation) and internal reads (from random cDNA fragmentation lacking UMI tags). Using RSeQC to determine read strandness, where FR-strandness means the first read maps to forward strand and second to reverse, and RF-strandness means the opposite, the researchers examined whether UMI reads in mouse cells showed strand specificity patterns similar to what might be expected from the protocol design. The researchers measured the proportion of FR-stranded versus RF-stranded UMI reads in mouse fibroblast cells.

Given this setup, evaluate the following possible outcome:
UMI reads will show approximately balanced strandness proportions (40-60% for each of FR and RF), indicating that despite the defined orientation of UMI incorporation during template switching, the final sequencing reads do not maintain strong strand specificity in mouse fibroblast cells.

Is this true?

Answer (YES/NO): NO